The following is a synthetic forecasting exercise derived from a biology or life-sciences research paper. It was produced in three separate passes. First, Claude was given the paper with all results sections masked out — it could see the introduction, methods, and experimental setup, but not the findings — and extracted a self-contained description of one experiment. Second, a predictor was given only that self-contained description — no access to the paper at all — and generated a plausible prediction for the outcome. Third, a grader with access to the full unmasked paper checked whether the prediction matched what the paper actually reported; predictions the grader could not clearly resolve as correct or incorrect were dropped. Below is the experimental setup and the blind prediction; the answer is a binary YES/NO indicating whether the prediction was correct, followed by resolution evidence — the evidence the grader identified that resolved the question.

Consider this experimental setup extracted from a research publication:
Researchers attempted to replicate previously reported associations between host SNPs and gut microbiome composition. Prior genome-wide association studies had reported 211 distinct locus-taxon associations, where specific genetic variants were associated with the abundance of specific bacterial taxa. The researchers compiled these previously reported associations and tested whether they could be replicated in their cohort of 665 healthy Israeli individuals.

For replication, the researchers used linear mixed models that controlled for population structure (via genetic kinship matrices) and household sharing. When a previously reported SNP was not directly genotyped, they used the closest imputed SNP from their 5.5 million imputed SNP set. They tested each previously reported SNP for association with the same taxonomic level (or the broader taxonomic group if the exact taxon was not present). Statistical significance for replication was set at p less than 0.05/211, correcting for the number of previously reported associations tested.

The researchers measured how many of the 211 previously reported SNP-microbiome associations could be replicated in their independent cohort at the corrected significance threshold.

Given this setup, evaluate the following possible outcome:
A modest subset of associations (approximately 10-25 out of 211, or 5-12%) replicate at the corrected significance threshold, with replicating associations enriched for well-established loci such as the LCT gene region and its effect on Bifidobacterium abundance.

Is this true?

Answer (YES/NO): NO